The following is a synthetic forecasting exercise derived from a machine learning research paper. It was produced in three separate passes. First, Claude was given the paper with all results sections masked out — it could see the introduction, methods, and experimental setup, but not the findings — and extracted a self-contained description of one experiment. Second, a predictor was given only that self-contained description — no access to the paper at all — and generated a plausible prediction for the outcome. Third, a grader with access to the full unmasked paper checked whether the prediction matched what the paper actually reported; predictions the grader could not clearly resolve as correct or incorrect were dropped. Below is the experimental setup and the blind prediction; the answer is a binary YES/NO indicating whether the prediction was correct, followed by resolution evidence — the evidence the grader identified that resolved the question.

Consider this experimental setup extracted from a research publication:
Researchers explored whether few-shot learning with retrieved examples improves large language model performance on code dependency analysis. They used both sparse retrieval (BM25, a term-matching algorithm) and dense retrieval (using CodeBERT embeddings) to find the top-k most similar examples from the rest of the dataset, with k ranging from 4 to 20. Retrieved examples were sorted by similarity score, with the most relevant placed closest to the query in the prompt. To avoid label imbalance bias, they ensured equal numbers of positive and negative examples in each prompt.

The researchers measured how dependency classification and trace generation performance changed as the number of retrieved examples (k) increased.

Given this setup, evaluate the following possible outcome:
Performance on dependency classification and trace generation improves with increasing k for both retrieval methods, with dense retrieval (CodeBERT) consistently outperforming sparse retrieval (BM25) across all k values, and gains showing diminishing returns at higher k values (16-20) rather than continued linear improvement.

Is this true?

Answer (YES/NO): NO